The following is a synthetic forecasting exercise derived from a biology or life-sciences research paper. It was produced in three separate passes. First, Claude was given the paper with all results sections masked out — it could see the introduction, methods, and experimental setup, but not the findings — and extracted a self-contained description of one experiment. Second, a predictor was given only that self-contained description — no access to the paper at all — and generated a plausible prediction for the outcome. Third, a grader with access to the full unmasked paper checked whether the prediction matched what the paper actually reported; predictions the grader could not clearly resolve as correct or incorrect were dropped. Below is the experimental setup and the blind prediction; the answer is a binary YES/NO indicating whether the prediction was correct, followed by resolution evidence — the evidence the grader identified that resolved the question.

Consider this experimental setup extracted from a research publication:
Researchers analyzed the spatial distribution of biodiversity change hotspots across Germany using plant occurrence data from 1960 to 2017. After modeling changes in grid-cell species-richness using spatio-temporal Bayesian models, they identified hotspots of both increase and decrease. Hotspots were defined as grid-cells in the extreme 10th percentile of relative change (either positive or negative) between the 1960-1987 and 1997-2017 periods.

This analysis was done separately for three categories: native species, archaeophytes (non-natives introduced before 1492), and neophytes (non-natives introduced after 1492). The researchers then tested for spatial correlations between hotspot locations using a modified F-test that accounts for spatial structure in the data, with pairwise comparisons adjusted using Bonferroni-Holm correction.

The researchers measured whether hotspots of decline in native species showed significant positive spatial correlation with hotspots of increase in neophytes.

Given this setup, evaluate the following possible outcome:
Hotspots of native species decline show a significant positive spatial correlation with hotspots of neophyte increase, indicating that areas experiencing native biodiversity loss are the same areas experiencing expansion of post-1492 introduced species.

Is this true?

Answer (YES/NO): NO